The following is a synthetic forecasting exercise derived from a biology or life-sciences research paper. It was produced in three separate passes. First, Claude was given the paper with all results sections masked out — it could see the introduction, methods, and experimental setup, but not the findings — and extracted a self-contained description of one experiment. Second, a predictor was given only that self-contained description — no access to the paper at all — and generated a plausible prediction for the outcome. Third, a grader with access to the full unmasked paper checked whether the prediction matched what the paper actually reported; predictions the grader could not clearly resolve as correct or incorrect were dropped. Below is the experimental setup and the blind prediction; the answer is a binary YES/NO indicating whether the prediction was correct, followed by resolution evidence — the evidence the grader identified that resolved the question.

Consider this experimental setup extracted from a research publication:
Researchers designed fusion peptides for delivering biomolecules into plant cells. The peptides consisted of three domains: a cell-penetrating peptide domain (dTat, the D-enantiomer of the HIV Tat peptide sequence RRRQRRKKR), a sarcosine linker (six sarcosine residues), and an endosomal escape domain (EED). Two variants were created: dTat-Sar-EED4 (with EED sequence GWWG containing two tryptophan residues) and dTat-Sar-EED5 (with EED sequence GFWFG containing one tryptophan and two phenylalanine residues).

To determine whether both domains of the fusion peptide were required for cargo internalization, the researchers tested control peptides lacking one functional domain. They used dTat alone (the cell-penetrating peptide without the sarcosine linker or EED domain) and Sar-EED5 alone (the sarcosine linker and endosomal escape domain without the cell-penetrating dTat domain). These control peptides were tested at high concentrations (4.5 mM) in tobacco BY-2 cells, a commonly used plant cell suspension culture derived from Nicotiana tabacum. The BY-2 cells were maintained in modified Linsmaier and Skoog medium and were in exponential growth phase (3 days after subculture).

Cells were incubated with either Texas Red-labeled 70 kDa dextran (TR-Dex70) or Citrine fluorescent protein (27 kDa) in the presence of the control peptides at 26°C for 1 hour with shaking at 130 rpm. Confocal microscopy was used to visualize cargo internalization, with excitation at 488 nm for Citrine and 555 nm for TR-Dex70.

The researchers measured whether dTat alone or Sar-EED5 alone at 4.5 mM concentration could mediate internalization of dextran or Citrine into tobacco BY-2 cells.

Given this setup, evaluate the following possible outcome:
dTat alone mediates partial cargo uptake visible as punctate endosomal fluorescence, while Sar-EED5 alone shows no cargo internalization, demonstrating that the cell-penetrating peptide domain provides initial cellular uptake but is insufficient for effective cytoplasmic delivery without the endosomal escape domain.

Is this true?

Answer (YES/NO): NO